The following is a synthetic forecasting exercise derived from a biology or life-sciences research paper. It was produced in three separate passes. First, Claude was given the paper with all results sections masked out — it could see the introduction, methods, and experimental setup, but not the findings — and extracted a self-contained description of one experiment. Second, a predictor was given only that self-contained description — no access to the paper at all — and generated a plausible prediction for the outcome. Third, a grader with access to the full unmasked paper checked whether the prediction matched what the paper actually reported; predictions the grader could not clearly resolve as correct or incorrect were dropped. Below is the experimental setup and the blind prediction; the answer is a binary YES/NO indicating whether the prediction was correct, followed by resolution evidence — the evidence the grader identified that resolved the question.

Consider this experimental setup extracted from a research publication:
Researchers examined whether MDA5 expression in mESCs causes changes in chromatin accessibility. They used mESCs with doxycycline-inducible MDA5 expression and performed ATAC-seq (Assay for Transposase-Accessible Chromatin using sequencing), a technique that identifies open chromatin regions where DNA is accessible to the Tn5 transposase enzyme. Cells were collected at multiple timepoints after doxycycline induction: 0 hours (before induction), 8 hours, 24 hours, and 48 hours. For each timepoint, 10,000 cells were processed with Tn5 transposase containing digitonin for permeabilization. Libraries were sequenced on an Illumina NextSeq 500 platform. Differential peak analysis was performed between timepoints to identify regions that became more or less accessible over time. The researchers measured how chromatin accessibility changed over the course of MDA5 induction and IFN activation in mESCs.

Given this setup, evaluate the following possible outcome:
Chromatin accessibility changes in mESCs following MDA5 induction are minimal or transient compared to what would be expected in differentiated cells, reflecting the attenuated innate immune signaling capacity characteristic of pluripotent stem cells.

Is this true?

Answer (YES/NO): NO